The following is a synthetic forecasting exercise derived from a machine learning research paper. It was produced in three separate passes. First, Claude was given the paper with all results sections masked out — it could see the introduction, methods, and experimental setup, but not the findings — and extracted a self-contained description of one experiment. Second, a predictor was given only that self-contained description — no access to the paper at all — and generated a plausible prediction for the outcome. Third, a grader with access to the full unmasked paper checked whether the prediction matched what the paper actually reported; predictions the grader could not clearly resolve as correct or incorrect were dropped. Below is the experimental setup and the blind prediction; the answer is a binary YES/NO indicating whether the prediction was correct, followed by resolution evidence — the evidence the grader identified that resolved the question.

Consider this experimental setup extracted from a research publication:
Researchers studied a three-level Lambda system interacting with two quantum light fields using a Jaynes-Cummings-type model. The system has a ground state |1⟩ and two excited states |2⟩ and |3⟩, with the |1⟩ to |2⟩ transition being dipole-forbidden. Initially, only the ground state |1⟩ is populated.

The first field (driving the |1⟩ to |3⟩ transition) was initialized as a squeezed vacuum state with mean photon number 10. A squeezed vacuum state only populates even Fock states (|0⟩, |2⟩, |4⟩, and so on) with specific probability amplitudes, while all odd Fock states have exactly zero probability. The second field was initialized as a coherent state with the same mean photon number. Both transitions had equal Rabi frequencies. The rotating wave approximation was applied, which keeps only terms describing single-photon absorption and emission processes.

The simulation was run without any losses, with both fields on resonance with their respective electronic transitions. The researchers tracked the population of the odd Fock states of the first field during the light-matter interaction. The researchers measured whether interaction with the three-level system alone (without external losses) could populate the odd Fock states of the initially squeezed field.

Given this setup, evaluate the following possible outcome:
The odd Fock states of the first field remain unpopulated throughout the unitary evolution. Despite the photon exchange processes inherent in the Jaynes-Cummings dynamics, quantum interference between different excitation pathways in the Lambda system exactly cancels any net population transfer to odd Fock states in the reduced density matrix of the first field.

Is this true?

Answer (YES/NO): NO